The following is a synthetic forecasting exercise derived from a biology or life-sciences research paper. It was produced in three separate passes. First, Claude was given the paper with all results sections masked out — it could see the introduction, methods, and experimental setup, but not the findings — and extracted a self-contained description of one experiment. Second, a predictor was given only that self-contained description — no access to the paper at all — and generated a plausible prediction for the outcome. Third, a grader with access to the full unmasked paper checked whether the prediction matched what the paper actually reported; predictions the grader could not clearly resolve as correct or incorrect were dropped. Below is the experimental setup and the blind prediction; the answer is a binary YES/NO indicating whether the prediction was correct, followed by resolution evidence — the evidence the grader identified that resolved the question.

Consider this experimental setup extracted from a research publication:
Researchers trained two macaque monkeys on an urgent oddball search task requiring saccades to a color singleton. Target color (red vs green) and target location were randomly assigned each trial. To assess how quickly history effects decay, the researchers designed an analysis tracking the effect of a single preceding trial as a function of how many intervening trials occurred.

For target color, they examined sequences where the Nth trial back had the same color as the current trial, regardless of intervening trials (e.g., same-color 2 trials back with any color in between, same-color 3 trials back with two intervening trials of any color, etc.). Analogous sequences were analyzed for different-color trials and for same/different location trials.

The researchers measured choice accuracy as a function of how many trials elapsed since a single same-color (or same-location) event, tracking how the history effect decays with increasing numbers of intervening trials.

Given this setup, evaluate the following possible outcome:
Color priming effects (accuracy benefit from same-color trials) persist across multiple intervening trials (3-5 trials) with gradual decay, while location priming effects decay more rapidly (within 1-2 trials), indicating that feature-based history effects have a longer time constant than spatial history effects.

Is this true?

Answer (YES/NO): NO